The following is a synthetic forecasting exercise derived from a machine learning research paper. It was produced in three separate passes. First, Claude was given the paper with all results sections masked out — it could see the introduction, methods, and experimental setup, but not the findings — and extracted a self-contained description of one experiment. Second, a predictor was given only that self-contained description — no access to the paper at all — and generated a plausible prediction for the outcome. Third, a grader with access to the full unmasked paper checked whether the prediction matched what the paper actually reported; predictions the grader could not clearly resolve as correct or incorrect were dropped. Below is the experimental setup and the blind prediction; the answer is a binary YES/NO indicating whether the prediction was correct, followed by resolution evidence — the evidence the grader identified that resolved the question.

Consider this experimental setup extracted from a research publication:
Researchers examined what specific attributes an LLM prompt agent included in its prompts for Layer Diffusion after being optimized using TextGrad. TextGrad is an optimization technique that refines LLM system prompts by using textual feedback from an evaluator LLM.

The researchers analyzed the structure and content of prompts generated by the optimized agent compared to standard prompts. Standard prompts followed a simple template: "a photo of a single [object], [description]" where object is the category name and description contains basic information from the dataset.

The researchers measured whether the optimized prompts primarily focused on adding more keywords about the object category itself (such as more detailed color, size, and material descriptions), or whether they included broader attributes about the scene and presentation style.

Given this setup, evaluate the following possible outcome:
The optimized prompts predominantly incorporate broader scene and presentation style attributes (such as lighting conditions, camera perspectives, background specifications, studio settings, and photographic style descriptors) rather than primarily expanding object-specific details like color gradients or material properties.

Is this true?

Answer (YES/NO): YES